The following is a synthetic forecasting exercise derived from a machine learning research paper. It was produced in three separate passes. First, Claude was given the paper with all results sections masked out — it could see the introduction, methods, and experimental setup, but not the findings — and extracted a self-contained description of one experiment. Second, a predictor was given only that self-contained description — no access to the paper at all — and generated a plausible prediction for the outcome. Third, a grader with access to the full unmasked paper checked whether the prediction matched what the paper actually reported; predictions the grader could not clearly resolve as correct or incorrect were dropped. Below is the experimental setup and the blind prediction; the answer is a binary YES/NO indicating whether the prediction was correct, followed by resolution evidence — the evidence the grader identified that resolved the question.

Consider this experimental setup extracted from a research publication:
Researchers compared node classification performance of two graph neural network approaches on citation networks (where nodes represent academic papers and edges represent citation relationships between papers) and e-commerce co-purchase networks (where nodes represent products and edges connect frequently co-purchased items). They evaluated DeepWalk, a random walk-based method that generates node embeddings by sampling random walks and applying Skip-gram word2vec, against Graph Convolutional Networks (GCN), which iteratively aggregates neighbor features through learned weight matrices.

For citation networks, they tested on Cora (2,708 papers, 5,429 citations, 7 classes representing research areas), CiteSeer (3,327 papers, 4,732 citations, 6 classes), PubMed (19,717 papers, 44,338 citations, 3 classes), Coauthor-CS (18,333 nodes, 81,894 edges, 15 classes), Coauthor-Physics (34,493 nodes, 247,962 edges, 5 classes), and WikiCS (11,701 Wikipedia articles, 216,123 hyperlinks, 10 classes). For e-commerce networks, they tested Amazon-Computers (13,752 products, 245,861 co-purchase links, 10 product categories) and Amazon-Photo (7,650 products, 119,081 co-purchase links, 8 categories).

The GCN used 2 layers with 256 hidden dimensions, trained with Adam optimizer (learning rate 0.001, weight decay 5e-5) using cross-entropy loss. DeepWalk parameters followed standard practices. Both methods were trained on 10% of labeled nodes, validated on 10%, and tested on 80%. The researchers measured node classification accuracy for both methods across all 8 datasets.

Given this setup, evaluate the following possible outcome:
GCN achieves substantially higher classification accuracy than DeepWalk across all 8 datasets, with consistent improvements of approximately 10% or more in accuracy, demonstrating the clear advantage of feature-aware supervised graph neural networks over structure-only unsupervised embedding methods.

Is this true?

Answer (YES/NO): NO